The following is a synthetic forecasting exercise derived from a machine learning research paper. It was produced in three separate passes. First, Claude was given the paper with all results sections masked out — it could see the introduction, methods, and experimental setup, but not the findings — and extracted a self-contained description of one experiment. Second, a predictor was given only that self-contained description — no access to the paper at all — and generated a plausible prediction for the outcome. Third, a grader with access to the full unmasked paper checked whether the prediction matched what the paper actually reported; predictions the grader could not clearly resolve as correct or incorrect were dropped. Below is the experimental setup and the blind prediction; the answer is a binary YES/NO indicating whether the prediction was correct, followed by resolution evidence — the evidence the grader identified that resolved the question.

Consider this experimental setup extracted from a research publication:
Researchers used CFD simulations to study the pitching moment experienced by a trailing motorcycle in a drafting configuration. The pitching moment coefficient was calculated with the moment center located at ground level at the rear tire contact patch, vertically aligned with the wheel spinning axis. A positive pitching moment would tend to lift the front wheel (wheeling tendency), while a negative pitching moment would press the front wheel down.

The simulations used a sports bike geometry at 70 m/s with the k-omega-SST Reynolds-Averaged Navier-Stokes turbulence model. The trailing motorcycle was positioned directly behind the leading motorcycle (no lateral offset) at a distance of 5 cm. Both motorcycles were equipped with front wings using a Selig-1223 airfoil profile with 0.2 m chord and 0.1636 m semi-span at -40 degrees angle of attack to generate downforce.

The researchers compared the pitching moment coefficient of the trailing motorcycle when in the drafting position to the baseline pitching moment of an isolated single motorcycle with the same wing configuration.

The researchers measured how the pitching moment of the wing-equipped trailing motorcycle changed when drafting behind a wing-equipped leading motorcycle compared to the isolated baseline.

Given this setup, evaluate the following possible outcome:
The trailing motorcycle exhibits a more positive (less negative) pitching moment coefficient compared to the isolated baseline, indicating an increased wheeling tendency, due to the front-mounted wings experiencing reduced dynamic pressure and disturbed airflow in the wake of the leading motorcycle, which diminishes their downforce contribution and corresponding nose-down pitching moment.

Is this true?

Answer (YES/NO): NO